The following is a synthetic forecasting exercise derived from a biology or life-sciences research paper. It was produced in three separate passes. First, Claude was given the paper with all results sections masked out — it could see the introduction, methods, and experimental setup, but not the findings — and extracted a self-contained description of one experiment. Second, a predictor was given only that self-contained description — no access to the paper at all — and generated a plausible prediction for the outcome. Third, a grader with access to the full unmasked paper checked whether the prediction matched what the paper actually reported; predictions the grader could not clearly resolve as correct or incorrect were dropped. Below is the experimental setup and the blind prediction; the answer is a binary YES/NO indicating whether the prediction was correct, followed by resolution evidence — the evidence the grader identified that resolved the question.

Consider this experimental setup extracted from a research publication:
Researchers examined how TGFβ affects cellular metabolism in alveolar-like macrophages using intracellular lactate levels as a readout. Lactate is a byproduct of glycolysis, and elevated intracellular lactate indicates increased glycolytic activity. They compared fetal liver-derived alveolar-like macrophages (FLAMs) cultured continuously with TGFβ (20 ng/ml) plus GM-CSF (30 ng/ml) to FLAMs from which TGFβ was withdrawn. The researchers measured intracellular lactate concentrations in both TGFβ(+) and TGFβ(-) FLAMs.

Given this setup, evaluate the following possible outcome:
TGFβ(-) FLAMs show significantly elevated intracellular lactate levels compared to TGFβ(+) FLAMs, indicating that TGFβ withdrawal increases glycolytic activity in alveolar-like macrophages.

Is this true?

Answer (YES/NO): YES